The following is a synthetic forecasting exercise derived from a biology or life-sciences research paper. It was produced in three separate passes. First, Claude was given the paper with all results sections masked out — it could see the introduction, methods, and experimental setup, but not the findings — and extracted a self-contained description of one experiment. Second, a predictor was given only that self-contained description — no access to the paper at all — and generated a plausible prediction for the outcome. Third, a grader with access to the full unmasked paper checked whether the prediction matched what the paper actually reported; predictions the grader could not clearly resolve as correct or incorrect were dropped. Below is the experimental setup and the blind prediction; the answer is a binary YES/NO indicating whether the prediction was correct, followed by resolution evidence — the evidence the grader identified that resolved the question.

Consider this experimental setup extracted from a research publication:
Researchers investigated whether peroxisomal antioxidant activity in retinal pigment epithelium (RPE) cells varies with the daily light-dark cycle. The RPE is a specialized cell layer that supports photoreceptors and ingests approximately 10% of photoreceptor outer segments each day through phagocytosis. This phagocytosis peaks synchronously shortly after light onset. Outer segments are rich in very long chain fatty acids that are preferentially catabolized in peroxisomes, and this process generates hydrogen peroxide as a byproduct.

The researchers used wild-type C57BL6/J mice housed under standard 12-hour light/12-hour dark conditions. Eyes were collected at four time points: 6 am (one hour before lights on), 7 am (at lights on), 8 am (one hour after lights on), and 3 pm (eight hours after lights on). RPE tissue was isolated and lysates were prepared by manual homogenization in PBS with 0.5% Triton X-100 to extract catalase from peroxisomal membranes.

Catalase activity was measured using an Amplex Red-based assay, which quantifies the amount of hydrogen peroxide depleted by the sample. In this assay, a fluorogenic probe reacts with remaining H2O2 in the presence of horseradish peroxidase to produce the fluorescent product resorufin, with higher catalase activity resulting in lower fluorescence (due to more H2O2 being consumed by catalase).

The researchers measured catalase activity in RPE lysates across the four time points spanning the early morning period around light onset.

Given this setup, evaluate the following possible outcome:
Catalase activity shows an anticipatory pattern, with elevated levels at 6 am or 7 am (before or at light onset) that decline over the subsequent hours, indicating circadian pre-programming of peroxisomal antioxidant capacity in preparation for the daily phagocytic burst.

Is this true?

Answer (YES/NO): NO